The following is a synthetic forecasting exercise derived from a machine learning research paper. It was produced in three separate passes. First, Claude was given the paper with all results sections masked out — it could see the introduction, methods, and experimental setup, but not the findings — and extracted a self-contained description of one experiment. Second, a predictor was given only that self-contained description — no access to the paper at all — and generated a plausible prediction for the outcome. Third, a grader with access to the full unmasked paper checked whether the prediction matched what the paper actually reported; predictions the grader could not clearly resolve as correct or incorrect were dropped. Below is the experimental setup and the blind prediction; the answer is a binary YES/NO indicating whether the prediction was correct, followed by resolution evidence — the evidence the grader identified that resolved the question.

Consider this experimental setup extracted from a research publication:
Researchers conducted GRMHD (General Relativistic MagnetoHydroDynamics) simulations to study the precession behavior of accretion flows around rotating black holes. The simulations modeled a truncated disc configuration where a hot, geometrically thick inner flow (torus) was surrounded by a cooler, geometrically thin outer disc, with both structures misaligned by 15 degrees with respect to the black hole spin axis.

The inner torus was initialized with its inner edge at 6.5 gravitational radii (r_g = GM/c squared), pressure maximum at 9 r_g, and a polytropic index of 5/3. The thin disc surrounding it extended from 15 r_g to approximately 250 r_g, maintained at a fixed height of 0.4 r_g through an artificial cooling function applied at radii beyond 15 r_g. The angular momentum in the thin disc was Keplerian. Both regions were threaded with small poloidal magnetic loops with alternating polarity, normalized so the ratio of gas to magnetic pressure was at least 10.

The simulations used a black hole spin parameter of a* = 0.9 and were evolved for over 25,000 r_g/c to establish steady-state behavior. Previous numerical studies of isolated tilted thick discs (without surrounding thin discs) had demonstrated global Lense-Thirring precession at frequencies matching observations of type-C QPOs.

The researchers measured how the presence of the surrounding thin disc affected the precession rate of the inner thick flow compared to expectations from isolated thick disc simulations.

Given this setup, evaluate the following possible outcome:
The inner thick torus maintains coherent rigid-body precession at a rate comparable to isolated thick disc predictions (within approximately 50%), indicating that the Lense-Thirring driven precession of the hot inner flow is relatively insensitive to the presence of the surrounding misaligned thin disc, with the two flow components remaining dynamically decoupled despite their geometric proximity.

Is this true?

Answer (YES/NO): NO